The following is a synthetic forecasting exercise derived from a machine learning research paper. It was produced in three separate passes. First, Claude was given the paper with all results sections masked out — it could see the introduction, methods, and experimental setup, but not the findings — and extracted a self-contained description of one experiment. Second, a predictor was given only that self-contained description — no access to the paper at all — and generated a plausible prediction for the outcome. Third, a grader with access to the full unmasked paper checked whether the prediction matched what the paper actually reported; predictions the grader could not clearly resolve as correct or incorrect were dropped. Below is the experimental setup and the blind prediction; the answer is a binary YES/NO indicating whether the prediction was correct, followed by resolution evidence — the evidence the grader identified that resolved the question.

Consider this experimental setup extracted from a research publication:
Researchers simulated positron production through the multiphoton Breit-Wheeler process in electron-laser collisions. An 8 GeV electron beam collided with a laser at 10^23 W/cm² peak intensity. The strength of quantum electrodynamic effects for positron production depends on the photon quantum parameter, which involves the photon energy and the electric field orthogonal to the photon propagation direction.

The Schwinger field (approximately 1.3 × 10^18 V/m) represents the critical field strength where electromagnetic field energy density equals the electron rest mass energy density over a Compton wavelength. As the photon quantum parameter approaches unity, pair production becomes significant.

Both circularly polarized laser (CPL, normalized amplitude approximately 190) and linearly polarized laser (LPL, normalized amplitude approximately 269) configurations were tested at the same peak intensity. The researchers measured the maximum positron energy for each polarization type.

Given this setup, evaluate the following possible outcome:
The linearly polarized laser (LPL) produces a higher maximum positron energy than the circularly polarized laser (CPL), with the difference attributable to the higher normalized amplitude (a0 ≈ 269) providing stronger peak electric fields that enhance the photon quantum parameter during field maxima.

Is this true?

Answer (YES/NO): YES